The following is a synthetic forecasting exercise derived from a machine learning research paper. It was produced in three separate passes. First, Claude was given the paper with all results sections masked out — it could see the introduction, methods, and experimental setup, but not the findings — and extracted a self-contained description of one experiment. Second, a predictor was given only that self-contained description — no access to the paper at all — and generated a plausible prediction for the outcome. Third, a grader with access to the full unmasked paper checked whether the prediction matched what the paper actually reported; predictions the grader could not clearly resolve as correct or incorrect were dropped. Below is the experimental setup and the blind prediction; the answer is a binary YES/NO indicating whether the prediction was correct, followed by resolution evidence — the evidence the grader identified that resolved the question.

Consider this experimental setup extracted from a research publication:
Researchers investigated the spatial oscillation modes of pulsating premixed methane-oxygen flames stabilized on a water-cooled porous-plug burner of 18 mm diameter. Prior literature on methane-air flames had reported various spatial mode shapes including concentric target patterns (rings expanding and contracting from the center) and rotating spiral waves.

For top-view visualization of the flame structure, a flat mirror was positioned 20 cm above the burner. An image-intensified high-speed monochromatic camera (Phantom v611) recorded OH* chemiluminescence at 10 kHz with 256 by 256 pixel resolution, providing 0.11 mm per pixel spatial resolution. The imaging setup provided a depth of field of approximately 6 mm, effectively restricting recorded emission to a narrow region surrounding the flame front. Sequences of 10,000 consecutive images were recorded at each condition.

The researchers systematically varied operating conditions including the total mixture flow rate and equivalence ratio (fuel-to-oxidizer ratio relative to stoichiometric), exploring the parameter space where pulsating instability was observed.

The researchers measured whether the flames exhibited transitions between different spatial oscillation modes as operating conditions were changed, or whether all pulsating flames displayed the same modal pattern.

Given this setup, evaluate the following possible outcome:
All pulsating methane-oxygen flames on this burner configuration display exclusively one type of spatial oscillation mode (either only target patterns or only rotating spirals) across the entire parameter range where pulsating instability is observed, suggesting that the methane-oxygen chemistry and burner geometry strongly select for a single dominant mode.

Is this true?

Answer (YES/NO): NO